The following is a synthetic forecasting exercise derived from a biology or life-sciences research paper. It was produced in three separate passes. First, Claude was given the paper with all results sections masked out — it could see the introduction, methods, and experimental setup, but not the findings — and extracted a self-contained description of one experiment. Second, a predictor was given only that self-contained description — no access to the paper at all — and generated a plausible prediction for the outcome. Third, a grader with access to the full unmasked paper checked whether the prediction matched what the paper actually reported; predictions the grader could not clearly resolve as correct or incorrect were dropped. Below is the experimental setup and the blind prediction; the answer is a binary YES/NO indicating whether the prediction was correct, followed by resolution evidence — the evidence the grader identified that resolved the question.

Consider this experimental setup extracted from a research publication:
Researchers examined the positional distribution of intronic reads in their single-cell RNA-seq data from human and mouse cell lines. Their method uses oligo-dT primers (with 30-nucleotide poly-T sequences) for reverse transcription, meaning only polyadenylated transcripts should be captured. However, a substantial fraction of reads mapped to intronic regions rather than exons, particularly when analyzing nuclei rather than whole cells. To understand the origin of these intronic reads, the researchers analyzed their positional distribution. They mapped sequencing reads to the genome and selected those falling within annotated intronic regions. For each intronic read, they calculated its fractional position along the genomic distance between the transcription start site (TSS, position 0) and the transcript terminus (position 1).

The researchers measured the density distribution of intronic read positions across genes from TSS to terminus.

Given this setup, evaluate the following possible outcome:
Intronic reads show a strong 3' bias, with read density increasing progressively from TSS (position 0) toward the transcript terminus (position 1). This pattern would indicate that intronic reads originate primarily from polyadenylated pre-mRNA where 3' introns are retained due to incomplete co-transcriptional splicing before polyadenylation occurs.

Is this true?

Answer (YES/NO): NO